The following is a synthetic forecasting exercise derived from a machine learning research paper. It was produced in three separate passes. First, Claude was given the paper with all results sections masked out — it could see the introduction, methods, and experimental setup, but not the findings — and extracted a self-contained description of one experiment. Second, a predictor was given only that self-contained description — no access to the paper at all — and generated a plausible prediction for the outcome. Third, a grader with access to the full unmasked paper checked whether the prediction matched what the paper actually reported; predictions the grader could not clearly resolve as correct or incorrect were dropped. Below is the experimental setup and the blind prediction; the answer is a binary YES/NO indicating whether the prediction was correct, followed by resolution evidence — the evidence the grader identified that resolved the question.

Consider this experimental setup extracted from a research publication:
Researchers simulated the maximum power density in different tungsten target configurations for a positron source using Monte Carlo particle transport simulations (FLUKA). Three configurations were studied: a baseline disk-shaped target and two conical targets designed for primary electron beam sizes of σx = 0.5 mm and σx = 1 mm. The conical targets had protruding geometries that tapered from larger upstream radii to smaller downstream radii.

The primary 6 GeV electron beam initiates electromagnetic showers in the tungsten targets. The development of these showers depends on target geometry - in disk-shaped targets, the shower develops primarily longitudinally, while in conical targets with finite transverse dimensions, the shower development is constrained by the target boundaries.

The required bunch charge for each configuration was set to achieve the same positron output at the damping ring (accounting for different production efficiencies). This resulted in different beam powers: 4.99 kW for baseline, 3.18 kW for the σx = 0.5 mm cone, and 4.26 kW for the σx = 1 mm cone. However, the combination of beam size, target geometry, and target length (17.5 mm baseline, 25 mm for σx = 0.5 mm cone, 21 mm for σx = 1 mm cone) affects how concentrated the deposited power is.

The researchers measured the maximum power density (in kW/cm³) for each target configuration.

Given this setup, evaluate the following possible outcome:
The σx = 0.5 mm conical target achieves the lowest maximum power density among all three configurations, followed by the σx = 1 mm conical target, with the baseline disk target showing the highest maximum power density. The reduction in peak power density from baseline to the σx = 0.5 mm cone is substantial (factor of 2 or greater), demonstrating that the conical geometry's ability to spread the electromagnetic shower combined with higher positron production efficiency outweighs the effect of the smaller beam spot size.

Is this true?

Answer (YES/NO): NO